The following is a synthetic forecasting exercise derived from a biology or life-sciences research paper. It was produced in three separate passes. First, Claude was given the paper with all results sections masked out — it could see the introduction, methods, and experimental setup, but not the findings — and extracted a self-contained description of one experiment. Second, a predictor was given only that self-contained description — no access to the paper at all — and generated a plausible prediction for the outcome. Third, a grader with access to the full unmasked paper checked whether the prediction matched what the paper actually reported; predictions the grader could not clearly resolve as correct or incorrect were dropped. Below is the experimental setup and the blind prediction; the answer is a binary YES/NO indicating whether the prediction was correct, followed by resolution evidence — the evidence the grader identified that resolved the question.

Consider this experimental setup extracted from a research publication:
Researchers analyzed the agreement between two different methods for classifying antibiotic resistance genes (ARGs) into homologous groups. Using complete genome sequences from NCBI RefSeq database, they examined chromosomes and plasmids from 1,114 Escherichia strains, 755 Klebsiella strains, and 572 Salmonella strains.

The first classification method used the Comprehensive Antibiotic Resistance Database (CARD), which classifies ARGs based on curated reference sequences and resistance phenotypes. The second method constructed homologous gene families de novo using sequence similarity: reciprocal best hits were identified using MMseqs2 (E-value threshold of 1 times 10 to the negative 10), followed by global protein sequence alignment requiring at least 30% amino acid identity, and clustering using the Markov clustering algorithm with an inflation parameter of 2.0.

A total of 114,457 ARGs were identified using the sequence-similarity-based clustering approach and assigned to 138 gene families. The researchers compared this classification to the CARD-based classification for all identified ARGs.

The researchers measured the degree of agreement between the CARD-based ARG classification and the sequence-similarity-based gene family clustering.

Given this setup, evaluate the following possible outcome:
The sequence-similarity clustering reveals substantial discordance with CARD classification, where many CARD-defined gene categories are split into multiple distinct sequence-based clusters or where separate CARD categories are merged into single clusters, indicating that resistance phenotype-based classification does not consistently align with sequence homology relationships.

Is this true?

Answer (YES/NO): NO